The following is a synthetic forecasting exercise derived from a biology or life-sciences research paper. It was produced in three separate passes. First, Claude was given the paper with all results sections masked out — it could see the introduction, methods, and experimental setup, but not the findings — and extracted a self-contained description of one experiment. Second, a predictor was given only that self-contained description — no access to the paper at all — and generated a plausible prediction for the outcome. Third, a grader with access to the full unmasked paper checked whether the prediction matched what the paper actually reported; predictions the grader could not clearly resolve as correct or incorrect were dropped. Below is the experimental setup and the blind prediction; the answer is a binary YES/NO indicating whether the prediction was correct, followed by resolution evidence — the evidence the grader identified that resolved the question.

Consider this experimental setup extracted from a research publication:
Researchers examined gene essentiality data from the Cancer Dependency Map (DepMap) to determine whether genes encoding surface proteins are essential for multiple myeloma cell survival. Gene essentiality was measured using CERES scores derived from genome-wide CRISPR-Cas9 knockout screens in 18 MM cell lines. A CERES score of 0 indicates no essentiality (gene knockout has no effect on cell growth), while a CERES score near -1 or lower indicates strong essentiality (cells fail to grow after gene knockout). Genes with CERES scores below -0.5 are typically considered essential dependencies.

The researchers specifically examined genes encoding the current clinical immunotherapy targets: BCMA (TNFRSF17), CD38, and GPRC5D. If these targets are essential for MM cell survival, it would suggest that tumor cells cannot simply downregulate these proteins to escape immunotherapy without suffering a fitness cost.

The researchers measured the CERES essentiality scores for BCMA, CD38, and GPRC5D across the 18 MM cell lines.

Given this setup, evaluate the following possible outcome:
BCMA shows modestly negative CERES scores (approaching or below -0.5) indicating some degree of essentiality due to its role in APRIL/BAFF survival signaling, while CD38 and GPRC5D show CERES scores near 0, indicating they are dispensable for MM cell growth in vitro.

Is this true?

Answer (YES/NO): NO